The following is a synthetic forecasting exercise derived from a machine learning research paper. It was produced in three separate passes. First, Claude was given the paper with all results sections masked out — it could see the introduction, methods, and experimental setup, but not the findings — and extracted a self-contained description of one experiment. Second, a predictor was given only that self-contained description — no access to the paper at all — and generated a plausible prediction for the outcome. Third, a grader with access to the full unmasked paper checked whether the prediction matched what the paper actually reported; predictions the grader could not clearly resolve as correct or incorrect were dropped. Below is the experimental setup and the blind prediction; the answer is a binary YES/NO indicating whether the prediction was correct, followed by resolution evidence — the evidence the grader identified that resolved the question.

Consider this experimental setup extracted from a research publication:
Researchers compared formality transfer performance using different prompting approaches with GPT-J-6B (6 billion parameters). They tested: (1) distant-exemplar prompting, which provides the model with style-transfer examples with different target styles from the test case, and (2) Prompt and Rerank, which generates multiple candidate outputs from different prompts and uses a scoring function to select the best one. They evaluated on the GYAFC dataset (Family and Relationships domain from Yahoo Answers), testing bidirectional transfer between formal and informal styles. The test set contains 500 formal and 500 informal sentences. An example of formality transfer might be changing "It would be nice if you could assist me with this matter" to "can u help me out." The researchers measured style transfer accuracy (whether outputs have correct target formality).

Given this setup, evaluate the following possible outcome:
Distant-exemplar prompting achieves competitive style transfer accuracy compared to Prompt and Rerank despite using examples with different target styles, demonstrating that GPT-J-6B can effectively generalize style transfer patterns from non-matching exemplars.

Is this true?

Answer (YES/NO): NO